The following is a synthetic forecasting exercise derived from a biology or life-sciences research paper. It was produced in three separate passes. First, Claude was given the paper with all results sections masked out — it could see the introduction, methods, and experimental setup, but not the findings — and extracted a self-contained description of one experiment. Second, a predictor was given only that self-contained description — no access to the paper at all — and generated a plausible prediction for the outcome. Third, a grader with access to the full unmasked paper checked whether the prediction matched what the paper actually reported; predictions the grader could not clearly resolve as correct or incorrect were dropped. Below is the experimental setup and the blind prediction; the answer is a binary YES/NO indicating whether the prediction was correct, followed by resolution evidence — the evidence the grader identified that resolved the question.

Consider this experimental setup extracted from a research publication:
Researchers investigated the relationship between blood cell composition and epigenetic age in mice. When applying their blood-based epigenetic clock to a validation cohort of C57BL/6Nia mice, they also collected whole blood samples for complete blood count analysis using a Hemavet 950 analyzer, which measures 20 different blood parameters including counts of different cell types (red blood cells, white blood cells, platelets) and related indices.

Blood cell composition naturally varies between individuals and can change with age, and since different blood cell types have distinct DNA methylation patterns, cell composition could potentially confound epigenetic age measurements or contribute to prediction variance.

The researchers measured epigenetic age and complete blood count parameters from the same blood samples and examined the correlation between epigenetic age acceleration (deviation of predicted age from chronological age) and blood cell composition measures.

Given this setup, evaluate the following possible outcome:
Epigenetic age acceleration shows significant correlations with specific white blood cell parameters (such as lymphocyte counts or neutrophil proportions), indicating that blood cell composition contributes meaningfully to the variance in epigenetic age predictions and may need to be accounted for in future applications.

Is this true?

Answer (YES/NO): NO